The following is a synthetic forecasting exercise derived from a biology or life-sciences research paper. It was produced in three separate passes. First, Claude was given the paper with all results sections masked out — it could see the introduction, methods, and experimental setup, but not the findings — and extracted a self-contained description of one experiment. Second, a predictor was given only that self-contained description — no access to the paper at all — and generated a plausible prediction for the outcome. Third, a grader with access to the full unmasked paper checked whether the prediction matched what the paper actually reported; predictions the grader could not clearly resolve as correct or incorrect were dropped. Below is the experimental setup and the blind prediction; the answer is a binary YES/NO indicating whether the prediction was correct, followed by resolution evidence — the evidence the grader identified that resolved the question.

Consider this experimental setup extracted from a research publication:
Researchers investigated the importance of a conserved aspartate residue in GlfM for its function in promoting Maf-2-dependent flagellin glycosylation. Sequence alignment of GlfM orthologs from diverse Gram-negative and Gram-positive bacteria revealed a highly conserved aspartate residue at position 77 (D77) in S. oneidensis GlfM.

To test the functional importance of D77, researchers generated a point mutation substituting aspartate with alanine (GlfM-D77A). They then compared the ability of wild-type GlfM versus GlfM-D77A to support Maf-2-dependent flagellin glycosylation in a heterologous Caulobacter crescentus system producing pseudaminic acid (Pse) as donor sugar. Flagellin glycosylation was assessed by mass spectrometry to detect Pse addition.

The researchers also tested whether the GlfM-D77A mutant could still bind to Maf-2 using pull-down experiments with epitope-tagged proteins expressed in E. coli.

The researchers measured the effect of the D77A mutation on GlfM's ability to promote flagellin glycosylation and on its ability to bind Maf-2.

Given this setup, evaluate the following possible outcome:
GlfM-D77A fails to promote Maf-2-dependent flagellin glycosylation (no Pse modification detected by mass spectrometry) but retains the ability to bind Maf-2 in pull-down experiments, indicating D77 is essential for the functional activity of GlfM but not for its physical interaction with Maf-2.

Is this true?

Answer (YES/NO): NO